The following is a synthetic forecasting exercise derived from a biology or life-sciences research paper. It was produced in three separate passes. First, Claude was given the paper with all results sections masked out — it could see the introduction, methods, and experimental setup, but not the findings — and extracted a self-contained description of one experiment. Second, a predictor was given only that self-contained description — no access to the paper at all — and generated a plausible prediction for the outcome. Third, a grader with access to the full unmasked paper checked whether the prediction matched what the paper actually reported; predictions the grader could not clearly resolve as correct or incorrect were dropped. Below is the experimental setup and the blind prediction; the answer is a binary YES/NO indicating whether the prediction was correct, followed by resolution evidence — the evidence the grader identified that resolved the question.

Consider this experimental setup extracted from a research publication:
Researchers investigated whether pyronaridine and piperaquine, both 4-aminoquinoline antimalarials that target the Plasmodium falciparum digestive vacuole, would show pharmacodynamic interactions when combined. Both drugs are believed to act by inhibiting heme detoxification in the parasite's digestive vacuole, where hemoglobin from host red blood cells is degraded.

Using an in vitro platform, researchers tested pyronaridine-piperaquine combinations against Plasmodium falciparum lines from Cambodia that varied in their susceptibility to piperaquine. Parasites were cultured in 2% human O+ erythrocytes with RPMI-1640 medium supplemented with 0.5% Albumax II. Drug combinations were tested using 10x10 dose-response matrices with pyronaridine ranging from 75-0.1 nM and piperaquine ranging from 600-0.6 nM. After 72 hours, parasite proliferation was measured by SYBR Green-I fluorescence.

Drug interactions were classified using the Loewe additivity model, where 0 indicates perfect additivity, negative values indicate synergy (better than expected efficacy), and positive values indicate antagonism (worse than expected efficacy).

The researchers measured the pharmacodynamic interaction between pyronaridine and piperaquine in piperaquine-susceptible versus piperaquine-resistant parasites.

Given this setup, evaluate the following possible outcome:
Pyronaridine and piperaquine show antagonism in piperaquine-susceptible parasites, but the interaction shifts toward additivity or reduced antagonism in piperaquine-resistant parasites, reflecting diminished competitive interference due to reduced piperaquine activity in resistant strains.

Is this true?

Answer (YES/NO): NO